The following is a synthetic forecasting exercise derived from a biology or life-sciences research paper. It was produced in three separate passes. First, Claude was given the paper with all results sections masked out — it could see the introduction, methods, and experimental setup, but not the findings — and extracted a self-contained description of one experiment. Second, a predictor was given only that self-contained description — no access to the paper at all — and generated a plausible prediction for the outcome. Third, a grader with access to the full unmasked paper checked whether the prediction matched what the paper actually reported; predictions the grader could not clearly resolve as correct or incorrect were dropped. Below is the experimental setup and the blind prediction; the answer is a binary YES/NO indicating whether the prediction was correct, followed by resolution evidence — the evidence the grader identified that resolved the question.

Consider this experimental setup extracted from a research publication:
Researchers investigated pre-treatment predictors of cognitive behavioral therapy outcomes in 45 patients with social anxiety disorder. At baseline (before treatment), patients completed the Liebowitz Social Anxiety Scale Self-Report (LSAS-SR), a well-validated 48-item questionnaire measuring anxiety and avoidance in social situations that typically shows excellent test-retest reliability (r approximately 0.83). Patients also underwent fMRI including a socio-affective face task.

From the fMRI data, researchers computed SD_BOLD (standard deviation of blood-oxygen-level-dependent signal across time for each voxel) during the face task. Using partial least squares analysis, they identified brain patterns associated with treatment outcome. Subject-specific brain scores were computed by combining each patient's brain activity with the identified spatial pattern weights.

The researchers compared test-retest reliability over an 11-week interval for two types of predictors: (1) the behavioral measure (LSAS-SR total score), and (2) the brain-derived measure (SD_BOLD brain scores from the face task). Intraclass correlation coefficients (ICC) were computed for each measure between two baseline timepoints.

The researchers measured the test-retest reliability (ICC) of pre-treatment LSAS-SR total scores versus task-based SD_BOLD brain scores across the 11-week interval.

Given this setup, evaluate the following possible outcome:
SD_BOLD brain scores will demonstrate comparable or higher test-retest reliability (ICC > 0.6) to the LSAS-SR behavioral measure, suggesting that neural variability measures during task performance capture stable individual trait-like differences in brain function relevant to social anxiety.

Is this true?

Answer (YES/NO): YES